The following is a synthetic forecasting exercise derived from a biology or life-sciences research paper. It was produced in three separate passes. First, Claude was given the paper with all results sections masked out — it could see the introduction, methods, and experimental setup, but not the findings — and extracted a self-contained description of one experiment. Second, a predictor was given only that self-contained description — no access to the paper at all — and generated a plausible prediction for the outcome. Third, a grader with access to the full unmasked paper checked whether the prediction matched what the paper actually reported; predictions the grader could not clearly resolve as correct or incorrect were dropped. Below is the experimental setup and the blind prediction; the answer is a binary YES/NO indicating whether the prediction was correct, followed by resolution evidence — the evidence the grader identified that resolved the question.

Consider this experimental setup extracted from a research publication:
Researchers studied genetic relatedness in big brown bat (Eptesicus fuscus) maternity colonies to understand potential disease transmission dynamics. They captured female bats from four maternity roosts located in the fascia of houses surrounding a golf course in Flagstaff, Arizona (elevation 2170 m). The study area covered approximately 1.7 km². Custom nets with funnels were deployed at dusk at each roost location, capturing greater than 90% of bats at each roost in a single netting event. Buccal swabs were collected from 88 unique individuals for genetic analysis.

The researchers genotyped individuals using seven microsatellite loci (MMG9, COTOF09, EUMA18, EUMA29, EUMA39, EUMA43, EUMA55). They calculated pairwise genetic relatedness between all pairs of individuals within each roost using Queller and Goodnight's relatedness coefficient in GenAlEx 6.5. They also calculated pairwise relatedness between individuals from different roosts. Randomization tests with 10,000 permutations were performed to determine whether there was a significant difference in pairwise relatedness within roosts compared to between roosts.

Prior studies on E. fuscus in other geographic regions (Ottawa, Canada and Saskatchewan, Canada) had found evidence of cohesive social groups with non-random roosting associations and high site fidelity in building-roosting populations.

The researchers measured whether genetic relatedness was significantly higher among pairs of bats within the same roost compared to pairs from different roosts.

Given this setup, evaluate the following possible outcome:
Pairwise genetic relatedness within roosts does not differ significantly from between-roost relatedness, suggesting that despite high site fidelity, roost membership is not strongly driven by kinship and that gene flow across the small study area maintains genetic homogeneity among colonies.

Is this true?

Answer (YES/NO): YES